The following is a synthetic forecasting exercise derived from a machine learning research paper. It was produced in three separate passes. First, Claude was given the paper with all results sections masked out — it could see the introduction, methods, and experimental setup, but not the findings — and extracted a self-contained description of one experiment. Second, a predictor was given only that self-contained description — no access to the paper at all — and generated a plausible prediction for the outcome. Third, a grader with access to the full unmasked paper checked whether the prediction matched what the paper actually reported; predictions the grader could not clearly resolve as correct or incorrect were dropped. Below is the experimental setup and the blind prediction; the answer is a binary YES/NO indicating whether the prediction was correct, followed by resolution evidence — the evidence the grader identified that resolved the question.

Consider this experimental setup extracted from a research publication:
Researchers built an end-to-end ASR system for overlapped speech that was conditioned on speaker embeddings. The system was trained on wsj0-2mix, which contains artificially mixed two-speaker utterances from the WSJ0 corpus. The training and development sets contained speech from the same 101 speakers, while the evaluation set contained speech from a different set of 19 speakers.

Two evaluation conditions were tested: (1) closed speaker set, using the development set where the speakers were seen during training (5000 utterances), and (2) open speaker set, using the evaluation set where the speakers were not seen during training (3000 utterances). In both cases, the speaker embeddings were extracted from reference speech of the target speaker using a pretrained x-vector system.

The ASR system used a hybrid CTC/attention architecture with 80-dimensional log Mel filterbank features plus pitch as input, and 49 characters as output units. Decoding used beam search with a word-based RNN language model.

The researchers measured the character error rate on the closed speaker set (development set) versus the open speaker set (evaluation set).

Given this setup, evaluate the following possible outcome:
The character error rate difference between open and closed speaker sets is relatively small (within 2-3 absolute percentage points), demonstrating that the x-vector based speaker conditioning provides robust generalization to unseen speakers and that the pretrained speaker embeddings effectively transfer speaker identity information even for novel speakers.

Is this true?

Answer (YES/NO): NO